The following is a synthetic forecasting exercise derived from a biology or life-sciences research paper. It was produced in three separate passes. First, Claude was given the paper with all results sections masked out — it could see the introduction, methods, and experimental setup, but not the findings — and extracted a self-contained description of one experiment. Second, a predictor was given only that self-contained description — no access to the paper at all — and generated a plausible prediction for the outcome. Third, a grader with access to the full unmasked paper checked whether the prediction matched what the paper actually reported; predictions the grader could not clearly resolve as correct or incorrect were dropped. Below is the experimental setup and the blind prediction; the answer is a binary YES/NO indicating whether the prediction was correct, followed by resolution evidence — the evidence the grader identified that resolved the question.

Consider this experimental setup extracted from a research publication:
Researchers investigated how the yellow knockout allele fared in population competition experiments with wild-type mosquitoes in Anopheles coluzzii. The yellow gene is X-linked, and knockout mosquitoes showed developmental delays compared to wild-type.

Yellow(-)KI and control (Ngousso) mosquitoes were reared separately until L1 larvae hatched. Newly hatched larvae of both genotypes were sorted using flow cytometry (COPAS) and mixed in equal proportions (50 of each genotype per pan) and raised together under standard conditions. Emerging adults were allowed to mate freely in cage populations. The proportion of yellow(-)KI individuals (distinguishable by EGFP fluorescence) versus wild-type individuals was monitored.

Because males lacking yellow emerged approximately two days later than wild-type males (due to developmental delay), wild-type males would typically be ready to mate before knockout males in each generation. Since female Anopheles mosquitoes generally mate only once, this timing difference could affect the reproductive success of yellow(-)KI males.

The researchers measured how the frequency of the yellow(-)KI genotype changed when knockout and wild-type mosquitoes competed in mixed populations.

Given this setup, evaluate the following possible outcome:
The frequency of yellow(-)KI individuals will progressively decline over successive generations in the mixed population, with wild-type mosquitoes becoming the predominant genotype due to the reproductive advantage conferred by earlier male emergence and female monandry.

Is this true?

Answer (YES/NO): YES